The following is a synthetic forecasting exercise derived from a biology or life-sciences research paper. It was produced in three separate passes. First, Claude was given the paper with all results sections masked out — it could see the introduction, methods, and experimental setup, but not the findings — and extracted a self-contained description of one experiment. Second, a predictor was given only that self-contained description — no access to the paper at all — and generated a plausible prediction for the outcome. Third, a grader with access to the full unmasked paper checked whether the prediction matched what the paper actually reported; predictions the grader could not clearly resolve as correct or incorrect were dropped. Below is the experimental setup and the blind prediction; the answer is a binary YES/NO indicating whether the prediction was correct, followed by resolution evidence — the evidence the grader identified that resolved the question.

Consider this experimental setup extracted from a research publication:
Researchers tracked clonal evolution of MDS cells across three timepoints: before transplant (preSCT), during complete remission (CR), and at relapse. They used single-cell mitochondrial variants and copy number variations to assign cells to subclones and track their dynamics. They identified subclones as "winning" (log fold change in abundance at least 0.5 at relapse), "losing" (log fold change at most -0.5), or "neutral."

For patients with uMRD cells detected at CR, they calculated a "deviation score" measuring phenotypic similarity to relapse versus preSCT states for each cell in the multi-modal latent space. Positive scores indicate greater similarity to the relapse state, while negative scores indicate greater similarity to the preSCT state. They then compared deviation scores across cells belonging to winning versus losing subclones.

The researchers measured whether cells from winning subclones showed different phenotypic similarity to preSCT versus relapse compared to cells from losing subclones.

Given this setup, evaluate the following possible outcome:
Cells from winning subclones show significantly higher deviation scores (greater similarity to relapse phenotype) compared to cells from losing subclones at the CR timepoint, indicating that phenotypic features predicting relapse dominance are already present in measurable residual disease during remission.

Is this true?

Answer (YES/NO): YES